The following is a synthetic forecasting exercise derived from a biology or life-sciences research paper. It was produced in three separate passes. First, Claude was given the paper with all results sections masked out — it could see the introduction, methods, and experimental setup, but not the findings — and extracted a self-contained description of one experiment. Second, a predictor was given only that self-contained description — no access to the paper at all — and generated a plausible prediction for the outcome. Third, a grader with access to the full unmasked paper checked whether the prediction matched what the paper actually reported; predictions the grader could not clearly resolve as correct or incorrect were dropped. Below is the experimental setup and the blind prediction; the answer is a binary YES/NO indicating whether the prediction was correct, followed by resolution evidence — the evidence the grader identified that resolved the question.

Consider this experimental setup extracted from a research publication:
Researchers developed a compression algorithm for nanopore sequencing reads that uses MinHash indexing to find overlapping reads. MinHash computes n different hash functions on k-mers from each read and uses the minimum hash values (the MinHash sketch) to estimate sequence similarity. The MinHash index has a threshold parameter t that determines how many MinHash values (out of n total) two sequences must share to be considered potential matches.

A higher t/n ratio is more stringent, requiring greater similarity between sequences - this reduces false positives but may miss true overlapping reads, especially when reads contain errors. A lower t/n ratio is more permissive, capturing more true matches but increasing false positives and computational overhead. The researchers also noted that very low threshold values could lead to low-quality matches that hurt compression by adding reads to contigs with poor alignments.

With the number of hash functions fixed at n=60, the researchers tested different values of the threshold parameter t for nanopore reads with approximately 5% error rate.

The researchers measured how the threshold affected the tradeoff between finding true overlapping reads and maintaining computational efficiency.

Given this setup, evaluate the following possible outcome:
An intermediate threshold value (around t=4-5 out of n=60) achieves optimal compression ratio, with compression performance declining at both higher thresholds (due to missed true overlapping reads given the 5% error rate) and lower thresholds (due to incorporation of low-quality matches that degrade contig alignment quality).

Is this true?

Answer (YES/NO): NO